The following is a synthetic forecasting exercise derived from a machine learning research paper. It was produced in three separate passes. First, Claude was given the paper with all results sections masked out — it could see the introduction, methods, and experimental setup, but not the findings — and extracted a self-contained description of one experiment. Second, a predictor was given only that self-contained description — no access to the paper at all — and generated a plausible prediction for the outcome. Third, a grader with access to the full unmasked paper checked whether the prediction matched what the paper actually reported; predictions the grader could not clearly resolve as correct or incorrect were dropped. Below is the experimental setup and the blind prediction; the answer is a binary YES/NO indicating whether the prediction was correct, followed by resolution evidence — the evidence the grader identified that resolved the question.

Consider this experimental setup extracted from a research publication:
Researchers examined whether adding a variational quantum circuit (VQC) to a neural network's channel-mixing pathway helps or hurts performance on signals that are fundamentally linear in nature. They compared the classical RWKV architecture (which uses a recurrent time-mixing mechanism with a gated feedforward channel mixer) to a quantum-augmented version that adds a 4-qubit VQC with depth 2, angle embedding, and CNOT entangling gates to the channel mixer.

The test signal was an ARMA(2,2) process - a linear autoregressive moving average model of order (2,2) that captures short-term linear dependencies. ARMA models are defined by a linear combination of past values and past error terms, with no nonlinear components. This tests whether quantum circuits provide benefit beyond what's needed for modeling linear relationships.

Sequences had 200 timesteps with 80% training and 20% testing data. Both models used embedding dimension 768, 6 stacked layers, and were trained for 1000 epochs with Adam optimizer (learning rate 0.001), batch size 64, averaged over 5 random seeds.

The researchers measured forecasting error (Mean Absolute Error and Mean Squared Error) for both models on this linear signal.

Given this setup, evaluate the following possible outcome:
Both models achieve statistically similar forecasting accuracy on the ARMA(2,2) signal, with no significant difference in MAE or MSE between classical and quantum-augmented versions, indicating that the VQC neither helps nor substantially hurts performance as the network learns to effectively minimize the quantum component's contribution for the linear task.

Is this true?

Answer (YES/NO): NO